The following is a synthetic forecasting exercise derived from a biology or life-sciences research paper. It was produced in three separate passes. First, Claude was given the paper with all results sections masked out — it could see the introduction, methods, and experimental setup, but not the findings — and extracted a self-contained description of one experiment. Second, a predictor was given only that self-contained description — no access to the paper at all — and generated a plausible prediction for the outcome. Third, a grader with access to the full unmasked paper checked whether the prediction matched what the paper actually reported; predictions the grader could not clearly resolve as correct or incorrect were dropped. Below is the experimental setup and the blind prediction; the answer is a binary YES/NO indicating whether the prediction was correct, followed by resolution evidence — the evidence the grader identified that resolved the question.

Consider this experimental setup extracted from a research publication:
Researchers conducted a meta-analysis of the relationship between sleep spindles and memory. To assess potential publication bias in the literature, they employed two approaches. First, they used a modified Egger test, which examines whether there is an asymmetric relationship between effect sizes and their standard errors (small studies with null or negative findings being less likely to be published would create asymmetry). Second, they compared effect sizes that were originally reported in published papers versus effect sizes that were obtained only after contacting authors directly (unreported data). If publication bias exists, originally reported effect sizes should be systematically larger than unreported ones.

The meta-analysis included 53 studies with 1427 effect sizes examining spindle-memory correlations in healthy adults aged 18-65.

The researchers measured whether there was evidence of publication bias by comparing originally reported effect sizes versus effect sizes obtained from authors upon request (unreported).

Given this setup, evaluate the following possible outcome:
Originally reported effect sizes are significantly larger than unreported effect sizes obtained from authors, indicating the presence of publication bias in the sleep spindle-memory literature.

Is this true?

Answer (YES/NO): NO